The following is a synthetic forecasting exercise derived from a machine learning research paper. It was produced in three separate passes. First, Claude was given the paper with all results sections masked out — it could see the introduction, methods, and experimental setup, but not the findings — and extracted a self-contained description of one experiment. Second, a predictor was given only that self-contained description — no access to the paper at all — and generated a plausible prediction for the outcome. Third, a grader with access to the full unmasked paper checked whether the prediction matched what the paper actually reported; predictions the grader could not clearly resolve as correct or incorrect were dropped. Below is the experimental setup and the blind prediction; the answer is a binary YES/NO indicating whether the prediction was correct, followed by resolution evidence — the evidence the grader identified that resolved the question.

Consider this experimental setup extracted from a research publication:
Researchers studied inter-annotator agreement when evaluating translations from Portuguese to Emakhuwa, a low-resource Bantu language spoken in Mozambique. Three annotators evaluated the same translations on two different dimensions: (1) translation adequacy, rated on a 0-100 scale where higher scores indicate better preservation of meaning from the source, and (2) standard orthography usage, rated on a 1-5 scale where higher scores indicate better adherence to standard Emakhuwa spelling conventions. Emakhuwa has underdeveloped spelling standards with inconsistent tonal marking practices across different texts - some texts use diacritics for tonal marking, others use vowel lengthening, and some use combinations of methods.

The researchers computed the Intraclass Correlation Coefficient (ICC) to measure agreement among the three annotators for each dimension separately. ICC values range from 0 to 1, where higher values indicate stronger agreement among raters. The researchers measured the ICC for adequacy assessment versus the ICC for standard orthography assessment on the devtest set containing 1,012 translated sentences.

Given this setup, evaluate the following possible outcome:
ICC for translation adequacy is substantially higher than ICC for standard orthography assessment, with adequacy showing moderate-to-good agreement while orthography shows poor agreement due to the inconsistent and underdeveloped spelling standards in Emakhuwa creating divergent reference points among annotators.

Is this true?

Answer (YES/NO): YES